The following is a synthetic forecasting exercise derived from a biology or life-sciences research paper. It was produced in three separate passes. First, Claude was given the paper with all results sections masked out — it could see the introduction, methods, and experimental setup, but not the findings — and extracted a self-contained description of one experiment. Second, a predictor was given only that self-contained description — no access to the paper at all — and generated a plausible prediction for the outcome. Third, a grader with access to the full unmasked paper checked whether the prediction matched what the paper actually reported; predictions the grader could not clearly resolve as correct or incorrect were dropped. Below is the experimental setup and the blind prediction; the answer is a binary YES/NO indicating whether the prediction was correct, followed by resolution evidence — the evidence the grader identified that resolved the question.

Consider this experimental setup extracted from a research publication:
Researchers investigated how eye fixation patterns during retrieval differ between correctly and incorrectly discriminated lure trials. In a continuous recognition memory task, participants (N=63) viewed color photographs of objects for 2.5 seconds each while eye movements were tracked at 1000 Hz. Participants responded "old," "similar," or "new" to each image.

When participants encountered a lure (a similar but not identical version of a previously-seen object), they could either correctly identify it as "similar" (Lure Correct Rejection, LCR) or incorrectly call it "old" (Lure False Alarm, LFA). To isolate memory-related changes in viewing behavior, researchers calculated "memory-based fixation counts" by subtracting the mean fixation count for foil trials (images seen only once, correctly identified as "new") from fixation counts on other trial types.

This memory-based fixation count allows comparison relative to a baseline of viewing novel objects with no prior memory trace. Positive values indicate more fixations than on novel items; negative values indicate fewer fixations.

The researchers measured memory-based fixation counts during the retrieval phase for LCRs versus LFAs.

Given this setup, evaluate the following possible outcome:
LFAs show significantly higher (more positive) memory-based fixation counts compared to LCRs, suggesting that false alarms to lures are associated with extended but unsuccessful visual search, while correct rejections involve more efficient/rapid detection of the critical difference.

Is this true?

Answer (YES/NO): NO